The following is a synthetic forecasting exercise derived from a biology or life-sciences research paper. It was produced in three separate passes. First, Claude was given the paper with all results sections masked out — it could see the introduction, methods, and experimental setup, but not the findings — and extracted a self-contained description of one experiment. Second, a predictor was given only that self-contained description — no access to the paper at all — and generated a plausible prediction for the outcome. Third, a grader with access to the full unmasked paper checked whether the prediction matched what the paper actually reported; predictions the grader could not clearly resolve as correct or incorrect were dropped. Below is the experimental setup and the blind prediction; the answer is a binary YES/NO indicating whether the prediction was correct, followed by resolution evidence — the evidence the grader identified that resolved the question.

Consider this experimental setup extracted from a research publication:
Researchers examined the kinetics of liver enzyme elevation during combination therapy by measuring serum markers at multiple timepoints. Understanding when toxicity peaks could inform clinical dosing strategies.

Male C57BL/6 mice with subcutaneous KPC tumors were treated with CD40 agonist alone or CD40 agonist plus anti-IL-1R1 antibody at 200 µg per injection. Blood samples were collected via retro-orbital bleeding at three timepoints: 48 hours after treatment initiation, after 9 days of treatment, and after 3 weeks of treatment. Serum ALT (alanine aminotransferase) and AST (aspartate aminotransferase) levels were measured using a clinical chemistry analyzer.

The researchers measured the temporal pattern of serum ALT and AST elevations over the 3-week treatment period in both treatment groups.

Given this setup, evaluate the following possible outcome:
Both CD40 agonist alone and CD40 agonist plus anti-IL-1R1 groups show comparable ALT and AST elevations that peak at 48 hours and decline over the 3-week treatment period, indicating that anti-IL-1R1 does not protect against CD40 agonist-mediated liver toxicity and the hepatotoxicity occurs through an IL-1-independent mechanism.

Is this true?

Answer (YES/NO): NO